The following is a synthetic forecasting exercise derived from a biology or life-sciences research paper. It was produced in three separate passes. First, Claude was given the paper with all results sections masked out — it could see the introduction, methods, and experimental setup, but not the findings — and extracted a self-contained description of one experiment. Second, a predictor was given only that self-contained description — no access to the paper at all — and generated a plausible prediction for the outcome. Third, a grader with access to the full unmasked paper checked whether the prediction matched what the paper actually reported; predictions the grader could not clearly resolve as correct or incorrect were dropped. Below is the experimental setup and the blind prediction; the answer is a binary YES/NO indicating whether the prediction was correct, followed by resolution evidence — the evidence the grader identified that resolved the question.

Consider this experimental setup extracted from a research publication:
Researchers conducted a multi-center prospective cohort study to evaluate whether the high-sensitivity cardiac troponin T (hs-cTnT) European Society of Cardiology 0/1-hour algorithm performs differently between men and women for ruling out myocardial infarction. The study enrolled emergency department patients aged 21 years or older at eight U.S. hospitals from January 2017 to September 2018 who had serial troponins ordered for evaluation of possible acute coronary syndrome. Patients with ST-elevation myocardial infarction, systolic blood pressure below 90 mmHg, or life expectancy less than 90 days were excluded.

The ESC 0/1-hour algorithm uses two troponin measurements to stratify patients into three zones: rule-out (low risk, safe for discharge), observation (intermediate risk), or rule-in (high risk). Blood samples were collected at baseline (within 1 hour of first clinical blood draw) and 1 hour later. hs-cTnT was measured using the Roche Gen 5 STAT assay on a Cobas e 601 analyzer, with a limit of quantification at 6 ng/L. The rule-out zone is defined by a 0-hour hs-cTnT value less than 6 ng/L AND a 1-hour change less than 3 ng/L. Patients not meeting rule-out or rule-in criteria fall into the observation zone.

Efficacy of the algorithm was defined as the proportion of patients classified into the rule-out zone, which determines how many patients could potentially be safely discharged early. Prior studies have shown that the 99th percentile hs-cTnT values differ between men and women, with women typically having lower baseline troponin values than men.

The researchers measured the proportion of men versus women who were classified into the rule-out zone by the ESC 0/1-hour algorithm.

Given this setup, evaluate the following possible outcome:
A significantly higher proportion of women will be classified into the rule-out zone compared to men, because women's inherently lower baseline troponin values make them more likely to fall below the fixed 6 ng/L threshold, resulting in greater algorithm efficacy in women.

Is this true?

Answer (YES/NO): YES